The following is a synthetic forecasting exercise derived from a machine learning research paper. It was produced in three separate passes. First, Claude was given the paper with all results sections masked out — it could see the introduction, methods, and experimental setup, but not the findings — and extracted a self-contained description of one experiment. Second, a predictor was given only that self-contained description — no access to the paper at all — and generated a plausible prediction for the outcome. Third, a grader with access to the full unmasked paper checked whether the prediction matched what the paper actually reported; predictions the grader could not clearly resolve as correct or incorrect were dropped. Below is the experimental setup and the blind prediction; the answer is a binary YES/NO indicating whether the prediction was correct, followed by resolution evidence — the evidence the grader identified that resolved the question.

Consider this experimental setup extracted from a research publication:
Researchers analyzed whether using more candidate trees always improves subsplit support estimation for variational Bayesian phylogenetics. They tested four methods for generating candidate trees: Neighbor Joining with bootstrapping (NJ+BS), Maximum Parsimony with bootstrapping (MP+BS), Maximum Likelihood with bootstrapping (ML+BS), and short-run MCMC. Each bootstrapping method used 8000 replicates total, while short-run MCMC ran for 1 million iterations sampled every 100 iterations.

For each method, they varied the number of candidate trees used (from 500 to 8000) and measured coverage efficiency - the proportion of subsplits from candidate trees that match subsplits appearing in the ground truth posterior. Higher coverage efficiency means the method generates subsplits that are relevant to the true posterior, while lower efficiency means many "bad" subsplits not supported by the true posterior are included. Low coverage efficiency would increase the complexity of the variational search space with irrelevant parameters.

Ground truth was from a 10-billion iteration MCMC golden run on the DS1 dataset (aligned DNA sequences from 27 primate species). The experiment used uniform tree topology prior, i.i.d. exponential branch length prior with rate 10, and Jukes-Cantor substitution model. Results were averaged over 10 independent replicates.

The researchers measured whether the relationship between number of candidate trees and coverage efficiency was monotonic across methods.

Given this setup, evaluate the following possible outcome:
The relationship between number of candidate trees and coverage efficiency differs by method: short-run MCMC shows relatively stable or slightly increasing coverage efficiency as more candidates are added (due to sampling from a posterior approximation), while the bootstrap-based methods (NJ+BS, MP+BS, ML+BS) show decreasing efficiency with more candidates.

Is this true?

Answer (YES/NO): YES